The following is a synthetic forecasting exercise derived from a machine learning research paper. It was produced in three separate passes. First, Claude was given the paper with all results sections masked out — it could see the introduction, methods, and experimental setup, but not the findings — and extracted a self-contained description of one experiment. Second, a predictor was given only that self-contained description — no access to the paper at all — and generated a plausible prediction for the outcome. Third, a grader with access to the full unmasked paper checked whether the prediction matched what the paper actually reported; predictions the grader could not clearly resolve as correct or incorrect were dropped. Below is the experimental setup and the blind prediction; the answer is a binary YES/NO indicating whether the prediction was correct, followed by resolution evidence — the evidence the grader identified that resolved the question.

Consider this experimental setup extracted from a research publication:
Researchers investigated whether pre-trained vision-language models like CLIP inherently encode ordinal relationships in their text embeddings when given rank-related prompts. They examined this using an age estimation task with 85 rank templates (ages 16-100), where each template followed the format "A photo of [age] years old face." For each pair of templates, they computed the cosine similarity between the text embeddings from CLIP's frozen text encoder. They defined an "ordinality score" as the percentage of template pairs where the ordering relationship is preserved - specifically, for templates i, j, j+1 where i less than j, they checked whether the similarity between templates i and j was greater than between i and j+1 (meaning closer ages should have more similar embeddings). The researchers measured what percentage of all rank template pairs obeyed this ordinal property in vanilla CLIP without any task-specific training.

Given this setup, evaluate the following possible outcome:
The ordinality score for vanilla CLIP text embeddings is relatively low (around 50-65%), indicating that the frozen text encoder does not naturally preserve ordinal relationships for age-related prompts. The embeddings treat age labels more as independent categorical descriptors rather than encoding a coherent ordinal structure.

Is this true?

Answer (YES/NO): YES